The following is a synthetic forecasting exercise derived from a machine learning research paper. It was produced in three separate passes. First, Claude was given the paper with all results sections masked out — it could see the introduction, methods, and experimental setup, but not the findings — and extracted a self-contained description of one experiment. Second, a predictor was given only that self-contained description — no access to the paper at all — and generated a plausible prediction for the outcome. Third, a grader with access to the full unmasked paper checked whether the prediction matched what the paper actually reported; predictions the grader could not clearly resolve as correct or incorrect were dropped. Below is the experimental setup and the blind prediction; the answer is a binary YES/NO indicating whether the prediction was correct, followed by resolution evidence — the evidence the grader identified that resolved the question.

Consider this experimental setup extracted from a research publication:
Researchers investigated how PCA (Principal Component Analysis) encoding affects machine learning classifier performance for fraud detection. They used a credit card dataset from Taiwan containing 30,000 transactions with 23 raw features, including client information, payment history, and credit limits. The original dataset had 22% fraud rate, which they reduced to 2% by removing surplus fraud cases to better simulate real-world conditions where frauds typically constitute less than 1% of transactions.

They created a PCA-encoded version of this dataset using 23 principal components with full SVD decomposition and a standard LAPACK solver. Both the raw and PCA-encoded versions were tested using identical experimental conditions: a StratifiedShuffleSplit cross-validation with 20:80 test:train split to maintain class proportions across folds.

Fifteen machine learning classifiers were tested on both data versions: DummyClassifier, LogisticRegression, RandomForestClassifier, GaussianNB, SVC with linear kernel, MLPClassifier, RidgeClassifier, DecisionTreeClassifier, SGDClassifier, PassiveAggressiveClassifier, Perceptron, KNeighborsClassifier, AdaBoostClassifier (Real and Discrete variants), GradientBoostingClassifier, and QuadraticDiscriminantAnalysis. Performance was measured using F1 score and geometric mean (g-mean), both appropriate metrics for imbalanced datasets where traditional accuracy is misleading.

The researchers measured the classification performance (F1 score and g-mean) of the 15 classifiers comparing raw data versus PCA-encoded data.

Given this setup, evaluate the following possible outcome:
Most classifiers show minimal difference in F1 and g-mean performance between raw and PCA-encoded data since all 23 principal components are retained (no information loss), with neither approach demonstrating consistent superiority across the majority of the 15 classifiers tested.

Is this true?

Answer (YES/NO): YES